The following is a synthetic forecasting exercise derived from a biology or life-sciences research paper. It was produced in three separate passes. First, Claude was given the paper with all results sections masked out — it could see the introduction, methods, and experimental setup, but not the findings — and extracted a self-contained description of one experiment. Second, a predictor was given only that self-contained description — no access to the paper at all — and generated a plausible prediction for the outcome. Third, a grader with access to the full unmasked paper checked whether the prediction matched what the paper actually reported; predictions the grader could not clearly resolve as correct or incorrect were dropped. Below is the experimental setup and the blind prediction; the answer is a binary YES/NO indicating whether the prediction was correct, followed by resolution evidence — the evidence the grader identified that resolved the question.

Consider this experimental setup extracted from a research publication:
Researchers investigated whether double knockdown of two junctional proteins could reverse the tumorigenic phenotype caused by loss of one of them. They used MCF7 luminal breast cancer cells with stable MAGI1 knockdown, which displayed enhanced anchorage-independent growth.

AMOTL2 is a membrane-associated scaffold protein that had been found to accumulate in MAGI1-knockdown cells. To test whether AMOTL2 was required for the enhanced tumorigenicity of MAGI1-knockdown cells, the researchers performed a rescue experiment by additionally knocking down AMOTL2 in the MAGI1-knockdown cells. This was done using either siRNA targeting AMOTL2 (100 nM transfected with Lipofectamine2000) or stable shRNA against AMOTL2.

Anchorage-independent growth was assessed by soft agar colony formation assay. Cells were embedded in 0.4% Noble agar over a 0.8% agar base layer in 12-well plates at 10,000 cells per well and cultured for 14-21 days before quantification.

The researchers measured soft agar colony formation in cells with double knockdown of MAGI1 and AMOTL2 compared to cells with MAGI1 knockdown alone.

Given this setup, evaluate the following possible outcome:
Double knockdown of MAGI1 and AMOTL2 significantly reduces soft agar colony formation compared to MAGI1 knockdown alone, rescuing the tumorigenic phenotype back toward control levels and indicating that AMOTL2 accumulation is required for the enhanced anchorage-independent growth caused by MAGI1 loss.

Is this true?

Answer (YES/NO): YES